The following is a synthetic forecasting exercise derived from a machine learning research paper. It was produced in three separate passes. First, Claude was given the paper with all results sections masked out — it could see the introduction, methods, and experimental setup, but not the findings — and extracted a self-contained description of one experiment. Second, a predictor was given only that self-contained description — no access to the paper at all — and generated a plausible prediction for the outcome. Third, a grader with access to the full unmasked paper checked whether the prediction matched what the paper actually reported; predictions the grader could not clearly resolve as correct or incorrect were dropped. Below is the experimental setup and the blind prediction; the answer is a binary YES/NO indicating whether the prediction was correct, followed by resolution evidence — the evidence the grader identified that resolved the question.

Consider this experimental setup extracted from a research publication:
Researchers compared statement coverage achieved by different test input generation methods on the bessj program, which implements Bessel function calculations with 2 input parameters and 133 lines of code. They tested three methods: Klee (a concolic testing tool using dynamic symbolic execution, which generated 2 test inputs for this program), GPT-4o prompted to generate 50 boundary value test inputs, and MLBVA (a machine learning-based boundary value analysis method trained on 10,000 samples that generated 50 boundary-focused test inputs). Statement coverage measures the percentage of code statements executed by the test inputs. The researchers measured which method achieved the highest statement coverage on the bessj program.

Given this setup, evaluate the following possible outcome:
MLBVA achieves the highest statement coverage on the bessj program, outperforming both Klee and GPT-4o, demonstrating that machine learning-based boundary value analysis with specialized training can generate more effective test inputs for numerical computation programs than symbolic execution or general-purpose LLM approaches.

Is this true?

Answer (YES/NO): YES